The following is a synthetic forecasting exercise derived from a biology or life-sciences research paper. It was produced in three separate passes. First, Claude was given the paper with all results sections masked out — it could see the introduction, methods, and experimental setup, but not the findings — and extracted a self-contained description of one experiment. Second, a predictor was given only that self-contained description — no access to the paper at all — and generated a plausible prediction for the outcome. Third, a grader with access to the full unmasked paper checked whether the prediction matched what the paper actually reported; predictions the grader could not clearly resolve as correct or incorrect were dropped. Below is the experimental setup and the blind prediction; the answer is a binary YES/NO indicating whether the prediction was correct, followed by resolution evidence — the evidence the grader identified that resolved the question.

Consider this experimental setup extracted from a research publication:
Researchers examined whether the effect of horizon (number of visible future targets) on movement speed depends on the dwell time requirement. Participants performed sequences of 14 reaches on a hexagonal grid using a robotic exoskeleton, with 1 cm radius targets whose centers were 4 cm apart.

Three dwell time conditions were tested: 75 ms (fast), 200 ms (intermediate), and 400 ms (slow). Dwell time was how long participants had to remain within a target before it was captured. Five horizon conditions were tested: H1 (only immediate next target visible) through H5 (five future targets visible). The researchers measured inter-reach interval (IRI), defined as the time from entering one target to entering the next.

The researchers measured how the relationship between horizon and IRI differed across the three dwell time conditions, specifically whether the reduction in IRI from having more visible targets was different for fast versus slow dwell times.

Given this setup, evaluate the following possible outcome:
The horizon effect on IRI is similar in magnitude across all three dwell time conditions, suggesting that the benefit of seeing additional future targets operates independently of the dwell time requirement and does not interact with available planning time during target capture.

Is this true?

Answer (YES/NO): NO